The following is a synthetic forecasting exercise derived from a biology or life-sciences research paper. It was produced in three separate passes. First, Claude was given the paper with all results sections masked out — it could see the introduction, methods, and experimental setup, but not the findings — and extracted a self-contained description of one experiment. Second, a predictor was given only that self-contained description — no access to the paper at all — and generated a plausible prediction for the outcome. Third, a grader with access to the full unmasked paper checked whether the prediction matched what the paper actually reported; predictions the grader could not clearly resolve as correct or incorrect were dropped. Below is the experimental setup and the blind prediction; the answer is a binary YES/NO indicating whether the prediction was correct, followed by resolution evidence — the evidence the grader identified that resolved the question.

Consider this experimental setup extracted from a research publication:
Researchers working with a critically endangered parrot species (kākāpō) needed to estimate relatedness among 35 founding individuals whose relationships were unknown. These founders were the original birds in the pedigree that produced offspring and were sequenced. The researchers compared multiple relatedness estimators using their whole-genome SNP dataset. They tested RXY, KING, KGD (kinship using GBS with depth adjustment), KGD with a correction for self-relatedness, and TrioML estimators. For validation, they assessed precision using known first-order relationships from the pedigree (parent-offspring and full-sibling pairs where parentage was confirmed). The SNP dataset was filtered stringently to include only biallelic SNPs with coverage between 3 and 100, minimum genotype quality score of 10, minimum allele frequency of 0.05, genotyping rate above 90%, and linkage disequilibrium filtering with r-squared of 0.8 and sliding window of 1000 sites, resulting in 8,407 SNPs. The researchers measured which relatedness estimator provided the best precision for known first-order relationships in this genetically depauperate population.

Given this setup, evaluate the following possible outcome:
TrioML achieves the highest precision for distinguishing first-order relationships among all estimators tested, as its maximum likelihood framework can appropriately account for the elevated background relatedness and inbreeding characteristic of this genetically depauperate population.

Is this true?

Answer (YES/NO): NO